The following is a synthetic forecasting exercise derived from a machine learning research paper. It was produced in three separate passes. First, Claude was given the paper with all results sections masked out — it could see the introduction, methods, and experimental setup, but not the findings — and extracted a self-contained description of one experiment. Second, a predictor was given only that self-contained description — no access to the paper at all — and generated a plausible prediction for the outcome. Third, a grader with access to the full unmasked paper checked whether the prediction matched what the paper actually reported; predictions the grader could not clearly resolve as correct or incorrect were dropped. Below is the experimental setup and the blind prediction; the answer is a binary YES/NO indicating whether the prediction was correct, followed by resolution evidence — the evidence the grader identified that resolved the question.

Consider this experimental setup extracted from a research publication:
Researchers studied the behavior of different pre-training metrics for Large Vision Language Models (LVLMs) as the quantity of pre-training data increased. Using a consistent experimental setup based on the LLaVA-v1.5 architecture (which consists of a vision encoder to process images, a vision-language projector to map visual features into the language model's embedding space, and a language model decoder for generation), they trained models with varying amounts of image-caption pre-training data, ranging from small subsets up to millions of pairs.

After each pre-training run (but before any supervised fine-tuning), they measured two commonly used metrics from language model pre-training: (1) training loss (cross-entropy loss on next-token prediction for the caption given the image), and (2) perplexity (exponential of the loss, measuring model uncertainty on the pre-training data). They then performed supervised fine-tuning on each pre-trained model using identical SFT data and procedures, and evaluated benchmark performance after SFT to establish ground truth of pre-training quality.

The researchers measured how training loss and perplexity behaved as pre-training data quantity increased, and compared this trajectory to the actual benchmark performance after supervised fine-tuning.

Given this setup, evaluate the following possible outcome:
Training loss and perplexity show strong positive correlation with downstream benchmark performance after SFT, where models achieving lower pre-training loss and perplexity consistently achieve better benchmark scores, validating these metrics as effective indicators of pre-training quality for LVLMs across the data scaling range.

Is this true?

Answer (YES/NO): NO